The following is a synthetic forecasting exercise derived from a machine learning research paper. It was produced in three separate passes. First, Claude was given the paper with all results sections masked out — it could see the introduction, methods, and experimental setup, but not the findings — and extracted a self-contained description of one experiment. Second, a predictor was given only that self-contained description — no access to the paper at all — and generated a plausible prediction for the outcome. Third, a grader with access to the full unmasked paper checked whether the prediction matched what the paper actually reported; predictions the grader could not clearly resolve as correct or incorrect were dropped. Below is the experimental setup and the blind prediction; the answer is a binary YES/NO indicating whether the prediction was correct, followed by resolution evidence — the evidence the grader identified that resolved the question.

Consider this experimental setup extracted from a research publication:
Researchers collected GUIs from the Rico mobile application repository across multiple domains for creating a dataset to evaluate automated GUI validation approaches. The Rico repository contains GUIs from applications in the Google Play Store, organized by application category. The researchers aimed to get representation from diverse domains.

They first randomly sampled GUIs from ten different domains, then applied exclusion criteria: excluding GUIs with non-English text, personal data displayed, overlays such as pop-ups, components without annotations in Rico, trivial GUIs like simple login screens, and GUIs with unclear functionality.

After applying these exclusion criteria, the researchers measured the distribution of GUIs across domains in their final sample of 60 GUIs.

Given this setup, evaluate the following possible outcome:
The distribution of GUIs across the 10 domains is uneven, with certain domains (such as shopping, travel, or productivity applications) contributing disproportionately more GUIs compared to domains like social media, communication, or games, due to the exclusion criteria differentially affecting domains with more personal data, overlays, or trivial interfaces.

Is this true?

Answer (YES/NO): NO